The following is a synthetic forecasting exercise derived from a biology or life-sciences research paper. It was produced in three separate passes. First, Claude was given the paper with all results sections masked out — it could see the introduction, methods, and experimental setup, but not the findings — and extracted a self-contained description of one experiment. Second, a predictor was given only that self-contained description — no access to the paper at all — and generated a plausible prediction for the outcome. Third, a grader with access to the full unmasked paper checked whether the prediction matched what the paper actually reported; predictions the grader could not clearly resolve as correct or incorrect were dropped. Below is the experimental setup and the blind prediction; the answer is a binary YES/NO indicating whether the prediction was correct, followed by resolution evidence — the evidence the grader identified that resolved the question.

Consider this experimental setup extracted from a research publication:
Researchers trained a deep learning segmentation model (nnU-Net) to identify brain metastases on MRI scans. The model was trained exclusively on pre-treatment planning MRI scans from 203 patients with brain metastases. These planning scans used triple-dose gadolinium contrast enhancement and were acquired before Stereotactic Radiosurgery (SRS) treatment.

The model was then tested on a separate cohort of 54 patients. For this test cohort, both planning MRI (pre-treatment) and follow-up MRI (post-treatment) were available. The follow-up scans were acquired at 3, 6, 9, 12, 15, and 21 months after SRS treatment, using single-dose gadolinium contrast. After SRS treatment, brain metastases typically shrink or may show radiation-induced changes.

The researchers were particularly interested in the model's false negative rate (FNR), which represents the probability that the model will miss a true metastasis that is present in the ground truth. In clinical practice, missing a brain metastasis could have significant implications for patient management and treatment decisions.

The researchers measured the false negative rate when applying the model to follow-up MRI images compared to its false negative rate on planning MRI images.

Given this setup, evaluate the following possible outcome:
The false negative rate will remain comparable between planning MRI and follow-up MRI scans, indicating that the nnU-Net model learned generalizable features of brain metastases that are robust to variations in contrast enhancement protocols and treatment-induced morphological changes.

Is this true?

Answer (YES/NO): NO